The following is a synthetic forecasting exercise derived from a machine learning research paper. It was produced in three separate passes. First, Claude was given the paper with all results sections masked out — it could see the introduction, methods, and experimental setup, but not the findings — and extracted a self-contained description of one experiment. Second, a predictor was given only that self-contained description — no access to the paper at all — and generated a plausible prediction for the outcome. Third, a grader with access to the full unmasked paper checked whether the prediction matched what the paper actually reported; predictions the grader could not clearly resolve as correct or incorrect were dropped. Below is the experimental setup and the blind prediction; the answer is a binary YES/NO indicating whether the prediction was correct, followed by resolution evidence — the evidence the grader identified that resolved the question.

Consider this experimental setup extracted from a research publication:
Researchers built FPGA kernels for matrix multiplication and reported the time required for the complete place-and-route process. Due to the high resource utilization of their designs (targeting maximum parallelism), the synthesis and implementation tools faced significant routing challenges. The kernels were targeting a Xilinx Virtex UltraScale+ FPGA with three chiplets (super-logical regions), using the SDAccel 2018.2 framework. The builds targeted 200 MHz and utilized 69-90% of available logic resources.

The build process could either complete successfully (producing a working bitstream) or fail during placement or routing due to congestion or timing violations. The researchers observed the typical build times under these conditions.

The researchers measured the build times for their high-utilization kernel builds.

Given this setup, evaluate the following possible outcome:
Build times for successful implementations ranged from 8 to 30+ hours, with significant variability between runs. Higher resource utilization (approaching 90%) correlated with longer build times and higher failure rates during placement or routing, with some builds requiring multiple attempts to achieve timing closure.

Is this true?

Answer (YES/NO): NO